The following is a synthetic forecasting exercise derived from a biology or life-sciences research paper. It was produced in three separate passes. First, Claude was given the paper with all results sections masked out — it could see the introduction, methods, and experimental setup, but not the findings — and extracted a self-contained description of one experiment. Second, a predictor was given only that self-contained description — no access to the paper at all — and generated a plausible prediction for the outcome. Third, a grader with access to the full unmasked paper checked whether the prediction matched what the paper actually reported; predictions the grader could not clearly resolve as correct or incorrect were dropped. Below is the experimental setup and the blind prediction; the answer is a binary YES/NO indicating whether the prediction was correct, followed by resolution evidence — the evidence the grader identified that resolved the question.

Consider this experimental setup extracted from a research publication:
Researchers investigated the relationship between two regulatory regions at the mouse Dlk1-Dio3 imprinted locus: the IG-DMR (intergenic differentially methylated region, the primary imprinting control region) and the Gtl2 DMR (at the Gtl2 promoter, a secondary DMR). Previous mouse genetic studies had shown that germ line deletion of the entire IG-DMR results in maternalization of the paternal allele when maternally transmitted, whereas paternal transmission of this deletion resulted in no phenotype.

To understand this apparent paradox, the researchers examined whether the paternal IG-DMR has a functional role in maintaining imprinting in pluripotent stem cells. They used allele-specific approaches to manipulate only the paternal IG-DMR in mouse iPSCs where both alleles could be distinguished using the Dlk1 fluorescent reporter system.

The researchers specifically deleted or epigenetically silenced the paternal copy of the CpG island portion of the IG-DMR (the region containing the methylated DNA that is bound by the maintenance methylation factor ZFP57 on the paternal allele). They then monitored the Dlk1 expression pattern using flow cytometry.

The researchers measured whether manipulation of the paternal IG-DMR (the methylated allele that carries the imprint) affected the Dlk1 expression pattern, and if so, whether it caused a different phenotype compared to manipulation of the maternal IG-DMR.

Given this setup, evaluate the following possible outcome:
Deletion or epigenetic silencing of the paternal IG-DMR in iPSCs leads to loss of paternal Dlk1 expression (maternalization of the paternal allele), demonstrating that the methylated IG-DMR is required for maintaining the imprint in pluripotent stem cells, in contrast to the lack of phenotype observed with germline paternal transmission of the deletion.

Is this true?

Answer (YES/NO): YES